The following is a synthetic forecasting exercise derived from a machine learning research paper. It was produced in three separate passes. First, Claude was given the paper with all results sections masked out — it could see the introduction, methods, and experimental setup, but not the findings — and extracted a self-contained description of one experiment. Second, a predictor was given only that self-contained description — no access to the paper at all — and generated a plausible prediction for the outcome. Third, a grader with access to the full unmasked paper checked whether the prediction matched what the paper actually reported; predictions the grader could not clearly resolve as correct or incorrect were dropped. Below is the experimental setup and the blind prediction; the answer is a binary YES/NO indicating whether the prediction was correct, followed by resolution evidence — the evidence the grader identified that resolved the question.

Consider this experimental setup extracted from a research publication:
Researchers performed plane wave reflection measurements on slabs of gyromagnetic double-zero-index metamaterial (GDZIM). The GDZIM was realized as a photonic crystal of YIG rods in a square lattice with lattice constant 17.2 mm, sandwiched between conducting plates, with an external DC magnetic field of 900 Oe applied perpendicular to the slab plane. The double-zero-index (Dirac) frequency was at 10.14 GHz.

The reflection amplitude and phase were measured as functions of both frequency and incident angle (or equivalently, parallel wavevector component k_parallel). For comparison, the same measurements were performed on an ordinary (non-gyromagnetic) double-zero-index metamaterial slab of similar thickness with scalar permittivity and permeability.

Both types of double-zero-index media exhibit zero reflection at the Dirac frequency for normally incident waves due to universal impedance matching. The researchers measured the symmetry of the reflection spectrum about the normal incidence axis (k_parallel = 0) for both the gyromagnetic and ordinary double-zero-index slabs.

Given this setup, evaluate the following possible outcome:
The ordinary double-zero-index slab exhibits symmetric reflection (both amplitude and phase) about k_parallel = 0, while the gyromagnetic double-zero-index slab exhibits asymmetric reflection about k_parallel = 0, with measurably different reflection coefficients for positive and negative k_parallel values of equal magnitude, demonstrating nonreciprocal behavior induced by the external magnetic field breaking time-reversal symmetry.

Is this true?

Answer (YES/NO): YES